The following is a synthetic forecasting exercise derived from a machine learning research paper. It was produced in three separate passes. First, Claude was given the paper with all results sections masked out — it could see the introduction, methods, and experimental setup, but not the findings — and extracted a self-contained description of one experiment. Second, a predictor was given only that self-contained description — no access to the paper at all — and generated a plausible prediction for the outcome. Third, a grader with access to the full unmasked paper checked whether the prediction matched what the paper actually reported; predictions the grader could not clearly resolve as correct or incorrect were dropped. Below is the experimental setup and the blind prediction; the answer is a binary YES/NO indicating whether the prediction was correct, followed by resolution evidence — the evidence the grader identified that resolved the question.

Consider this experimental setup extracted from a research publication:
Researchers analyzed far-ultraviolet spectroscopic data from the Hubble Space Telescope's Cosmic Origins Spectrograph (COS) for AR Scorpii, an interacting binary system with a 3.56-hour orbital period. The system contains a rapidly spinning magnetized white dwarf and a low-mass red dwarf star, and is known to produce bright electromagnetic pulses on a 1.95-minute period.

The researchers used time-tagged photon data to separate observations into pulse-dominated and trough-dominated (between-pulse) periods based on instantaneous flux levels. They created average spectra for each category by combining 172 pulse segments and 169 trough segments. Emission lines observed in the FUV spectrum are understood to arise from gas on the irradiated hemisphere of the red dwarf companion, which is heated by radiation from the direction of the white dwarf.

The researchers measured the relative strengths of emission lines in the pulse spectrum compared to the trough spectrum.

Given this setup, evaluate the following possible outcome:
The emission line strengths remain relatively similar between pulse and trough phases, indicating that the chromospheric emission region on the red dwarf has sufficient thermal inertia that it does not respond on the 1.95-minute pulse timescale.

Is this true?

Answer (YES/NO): YES